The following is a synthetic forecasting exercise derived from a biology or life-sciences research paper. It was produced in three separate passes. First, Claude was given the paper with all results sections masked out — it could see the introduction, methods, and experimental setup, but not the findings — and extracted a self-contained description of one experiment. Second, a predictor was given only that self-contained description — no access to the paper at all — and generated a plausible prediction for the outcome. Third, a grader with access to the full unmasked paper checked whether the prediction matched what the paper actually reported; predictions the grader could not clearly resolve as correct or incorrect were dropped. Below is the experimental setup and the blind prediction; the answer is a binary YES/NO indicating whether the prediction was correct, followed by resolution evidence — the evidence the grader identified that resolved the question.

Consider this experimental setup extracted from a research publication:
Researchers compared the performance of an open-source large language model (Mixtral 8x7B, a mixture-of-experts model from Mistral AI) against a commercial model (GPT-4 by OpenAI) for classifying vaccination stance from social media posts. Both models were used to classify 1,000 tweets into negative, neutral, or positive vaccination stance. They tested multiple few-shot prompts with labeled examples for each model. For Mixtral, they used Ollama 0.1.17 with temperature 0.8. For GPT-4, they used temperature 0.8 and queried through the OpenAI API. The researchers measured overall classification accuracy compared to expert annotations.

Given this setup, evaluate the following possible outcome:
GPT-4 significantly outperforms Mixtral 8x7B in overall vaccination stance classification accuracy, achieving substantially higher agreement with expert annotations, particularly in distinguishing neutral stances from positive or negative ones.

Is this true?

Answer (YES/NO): NO